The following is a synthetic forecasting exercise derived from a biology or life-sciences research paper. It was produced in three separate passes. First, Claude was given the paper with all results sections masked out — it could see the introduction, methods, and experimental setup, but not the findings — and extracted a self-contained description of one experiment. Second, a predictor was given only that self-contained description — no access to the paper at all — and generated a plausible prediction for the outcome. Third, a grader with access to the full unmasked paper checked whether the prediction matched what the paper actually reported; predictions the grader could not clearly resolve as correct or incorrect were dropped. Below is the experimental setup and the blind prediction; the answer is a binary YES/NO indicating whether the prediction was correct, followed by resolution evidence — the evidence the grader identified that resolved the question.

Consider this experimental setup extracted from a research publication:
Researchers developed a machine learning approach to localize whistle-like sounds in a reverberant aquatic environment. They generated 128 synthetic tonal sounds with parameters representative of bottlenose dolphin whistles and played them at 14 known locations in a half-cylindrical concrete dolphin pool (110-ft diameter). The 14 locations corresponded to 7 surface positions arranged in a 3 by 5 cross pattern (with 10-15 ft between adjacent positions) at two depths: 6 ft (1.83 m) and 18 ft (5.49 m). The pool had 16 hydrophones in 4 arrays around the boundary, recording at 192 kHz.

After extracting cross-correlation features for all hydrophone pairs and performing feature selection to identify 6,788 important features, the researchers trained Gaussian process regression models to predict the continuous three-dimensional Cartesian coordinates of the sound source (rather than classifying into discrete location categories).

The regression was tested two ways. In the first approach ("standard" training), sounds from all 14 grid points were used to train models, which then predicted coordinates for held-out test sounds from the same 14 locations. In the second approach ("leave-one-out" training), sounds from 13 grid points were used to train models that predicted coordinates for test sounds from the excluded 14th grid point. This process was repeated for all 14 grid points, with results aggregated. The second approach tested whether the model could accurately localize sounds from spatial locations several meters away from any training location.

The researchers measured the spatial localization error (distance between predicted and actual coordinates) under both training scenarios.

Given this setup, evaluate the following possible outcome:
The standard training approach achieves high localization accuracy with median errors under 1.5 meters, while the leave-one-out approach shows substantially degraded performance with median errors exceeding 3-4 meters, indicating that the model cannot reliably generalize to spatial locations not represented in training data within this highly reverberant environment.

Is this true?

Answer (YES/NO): YES